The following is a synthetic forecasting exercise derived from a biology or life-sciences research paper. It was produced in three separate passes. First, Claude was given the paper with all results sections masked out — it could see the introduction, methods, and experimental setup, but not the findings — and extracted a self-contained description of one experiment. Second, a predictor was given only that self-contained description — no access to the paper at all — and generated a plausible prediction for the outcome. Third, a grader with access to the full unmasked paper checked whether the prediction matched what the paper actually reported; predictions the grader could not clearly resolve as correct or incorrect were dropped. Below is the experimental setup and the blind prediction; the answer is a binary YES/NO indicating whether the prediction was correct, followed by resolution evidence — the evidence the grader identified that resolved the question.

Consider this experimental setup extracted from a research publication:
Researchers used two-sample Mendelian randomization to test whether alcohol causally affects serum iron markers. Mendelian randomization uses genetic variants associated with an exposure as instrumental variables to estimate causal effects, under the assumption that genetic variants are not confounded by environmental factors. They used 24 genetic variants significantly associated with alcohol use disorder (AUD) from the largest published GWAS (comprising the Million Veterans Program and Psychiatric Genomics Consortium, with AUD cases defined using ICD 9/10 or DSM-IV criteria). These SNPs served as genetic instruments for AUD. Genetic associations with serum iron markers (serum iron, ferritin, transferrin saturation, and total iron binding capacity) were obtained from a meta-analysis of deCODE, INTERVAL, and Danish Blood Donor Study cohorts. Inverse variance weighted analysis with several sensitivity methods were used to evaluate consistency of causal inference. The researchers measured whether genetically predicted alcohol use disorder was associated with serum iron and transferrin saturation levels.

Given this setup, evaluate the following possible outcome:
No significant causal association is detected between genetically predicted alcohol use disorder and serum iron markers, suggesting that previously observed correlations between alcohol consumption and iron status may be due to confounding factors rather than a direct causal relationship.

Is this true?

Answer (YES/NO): NO